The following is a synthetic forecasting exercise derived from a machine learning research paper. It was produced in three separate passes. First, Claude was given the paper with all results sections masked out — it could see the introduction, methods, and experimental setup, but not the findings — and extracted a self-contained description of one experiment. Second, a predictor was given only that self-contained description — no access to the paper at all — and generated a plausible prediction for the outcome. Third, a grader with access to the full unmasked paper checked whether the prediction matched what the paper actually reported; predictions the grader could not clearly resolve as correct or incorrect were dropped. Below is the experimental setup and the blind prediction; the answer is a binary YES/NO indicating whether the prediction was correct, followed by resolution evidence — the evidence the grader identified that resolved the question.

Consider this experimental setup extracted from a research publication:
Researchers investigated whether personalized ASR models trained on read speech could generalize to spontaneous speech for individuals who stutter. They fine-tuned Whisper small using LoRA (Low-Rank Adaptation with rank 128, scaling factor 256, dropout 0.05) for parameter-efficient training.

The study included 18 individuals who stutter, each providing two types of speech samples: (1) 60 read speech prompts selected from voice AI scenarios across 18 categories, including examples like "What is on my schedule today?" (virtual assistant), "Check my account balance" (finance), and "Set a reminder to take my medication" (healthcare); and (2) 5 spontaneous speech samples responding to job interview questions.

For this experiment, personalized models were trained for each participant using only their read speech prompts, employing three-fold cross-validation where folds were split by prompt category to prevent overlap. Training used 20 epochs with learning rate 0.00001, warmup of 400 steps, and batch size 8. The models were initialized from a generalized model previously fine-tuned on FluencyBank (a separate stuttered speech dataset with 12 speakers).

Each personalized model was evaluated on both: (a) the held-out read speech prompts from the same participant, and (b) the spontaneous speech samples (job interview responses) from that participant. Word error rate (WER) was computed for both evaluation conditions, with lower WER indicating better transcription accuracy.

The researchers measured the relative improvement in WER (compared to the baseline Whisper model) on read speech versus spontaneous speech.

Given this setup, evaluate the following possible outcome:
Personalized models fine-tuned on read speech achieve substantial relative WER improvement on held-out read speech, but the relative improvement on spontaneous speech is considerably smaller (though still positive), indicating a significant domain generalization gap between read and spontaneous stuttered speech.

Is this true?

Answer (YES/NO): NO